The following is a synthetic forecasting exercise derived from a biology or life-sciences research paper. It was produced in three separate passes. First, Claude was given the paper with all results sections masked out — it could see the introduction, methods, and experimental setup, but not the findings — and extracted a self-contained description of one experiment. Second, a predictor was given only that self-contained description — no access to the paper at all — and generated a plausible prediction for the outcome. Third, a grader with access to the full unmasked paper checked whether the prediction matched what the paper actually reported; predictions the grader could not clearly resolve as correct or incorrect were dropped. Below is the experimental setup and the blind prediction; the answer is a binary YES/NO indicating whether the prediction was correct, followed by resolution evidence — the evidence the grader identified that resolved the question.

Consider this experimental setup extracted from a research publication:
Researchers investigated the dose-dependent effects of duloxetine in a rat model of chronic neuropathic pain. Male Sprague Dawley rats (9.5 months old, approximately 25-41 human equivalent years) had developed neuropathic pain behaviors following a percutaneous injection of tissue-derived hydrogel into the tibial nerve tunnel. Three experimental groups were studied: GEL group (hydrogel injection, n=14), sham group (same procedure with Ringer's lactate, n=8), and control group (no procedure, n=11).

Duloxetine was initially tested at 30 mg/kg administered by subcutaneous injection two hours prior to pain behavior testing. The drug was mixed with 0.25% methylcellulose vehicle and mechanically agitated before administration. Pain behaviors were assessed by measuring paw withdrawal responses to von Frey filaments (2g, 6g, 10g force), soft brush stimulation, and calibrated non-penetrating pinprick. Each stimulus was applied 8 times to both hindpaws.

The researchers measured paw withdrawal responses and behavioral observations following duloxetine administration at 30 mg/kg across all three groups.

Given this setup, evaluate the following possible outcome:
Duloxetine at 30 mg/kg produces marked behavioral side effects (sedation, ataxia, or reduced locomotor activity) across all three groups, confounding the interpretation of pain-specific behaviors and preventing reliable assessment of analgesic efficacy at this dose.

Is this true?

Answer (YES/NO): YES